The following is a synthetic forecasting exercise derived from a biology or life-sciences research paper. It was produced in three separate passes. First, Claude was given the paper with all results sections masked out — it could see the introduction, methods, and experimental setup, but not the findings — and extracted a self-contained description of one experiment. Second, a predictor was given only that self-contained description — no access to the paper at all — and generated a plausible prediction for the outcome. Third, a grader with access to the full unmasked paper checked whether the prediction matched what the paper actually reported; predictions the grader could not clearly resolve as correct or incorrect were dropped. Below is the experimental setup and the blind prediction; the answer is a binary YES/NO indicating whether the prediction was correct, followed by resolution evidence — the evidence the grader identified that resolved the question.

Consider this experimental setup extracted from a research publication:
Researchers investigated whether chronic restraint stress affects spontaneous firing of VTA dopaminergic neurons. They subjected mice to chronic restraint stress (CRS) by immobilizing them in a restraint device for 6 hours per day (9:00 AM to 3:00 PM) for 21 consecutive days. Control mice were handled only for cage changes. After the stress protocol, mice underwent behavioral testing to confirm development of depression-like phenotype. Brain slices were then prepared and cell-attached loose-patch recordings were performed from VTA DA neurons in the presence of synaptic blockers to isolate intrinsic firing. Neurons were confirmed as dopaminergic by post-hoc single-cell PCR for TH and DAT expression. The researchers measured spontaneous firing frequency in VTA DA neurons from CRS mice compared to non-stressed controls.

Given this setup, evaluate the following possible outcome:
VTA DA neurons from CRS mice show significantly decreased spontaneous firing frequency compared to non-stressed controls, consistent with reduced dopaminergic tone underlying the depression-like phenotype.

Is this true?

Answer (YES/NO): YES